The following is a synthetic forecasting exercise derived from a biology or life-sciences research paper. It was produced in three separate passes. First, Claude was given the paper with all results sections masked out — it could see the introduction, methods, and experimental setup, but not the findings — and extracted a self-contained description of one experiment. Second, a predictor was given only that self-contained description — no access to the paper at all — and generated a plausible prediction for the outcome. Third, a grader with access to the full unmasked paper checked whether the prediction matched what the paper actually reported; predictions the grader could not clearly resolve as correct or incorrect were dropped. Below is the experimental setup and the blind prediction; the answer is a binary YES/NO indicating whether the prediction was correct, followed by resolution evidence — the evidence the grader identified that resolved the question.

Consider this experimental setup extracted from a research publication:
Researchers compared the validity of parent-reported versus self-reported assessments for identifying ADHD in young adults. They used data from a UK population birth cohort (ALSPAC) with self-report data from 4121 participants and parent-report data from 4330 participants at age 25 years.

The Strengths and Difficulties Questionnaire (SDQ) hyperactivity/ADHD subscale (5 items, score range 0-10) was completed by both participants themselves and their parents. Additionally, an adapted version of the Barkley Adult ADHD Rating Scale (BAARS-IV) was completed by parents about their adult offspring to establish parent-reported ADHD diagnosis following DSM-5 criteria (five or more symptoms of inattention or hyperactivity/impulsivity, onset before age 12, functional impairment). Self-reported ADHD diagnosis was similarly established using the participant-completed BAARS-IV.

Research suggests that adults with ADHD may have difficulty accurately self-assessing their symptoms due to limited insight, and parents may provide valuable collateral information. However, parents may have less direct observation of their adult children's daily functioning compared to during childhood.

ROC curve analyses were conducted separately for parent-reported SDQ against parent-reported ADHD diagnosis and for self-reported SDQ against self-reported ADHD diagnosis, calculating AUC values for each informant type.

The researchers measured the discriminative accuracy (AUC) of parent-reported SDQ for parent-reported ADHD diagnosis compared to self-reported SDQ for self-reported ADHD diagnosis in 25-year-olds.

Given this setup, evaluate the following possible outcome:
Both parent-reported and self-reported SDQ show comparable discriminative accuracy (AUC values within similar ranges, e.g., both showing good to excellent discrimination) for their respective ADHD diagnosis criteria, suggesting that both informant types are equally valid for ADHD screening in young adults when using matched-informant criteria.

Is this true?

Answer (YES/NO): NO